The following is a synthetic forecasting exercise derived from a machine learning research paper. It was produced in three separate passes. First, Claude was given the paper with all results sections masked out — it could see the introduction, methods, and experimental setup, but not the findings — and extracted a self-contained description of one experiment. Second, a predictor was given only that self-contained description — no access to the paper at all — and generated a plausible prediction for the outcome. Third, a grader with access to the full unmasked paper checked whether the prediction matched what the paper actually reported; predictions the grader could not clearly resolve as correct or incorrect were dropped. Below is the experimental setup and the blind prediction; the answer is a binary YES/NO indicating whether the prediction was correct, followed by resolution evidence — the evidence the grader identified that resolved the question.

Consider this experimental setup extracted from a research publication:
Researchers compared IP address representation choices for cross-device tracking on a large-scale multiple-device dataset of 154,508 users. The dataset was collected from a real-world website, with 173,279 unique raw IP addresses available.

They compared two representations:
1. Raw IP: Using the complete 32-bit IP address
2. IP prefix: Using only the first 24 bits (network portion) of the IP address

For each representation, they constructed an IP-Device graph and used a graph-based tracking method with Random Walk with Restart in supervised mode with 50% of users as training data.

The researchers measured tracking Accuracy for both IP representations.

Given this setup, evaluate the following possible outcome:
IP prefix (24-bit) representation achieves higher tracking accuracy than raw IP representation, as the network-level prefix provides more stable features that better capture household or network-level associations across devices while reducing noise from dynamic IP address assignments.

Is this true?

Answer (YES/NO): YES